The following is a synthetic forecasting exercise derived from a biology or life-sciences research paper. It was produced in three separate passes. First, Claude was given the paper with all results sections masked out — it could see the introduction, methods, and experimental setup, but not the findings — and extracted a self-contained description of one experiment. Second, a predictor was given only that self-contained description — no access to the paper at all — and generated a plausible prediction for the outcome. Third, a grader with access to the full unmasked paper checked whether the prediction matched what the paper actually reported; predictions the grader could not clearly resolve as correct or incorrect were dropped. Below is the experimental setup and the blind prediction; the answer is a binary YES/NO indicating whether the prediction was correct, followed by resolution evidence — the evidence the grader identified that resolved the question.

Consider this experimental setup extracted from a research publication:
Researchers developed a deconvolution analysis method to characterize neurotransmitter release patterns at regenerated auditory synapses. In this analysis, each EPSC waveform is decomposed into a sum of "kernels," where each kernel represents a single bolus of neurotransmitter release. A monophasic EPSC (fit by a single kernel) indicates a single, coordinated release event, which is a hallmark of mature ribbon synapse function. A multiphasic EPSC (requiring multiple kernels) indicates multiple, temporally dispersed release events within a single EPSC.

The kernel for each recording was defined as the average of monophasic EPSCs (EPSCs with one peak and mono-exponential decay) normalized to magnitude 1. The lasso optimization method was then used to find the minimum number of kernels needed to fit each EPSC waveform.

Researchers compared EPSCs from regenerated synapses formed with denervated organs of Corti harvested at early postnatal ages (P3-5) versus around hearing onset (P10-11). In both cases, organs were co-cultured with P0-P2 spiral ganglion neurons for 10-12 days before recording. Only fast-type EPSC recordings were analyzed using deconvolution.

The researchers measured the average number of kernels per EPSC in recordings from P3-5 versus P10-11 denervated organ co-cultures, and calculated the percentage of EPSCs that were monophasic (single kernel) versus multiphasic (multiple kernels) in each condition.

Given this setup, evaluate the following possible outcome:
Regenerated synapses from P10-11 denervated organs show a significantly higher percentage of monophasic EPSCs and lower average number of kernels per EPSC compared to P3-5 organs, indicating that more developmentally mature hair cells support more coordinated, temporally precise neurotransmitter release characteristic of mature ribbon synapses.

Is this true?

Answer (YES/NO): NO